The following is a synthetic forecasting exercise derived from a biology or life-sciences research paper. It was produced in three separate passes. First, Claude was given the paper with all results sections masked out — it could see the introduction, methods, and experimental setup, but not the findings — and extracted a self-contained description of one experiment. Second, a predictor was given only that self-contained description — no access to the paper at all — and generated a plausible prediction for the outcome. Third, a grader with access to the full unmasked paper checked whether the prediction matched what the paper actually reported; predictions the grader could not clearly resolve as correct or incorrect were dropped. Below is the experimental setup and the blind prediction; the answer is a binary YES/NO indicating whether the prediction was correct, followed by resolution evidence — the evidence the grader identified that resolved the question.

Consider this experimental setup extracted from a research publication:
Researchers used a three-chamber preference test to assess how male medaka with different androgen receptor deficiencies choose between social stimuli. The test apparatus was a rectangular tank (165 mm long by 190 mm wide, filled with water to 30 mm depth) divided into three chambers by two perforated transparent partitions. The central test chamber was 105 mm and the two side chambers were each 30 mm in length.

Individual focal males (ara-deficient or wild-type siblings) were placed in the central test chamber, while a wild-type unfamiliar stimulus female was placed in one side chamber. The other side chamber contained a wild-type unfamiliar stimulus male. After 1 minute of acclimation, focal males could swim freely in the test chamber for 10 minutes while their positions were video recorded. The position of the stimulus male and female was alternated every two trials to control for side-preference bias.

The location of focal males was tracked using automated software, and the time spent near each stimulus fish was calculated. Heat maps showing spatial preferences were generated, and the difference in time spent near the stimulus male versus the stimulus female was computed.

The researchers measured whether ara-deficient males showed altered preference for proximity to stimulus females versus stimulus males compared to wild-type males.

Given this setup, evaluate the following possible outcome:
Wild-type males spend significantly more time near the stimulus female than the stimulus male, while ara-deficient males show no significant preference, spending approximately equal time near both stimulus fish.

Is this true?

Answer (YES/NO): NO